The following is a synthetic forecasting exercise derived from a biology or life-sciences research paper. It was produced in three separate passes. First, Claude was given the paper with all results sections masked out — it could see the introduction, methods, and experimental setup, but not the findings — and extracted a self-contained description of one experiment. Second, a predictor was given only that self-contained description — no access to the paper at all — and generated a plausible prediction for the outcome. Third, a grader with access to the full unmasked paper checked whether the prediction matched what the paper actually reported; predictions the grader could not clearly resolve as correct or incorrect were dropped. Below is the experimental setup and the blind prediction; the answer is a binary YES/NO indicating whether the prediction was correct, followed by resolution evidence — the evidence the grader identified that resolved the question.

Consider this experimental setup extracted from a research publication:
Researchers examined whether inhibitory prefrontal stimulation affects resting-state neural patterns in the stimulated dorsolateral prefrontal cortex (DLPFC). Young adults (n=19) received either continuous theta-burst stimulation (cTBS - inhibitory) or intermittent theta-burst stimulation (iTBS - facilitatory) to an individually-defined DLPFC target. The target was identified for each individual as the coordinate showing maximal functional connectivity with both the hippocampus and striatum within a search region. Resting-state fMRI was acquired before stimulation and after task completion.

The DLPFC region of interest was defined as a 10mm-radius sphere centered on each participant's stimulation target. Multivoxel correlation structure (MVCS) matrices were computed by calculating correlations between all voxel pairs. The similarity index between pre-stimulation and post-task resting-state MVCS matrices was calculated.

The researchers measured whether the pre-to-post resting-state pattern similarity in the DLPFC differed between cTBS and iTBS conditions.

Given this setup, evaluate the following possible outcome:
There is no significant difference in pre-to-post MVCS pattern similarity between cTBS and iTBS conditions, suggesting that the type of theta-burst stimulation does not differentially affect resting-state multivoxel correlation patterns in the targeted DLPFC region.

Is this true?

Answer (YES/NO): YES